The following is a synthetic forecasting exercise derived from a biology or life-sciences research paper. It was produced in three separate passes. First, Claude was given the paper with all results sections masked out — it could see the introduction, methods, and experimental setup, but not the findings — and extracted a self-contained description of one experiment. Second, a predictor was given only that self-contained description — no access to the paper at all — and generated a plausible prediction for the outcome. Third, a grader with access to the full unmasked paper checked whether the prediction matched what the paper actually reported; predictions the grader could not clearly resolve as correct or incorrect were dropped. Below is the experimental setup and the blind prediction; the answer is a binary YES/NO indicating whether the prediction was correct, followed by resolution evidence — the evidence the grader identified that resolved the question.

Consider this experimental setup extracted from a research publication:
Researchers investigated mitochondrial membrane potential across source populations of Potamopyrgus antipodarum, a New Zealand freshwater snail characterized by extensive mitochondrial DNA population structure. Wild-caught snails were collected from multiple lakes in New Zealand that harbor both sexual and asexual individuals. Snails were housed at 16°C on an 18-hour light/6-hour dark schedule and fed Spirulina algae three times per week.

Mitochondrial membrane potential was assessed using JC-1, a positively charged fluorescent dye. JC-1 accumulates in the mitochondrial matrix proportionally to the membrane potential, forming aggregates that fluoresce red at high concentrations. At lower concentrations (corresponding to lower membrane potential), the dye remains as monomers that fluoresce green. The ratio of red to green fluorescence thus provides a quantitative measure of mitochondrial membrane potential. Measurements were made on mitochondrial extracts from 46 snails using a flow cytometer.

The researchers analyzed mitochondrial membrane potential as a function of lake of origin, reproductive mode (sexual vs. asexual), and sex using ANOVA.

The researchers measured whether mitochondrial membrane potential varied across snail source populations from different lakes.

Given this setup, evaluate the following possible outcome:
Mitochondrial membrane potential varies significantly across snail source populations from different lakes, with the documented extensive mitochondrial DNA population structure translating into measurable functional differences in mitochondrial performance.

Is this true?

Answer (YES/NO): NO